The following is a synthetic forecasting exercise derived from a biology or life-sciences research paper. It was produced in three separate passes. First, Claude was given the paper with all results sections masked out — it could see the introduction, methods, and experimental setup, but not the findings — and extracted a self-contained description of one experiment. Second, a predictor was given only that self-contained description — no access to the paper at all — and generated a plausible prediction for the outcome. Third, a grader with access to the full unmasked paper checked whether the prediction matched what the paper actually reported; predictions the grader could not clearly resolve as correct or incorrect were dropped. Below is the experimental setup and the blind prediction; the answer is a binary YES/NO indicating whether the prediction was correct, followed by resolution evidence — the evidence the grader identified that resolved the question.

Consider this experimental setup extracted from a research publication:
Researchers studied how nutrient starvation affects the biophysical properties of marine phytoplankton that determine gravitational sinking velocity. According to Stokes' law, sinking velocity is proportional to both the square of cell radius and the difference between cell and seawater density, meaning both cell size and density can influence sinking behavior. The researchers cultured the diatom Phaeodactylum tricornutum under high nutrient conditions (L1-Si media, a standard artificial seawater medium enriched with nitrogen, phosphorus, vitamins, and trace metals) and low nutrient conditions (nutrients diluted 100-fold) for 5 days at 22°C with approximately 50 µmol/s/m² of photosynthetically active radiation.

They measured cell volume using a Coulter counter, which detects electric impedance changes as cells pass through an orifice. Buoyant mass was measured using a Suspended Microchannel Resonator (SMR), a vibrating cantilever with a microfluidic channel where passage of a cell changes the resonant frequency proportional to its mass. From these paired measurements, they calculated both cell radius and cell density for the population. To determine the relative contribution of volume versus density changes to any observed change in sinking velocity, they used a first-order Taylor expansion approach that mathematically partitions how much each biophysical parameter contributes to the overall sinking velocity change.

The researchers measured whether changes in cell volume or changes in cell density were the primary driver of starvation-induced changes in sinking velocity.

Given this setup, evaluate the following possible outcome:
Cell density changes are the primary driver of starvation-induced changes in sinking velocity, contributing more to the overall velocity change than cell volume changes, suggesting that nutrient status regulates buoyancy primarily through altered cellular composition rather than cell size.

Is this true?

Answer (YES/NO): NO